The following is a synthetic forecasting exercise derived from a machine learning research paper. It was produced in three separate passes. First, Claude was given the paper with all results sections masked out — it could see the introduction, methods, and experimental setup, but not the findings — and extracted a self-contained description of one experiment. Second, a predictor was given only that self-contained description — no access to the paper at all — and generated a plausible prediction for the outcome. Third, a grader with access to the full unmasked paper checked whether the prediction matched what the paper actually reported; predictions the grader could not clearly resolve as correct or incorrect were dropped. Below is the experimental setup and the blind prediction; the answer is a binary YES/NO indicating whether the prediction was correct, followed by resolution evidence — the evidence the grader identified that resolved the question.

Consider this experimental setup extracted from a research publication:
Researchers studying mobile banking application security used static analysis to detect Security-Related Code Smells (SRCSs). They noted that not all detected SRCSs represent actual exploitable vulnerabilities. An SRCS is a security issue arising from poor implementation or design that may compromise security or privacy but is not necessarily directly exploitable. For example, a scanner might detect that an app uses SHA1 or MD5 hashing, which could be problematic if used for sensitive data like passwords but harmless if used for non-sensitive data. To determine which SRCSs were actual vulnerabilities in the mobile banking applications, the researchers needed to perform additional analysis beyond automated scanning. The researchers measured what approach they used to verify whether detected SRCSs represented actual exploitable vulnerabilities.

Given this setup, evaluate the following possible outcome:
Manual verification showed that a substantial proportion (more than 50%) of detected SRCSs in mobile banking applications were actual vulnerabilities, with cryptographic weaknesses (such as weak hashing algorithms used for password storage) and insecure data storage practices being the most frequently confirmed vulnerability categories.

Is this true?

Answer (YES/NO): NO